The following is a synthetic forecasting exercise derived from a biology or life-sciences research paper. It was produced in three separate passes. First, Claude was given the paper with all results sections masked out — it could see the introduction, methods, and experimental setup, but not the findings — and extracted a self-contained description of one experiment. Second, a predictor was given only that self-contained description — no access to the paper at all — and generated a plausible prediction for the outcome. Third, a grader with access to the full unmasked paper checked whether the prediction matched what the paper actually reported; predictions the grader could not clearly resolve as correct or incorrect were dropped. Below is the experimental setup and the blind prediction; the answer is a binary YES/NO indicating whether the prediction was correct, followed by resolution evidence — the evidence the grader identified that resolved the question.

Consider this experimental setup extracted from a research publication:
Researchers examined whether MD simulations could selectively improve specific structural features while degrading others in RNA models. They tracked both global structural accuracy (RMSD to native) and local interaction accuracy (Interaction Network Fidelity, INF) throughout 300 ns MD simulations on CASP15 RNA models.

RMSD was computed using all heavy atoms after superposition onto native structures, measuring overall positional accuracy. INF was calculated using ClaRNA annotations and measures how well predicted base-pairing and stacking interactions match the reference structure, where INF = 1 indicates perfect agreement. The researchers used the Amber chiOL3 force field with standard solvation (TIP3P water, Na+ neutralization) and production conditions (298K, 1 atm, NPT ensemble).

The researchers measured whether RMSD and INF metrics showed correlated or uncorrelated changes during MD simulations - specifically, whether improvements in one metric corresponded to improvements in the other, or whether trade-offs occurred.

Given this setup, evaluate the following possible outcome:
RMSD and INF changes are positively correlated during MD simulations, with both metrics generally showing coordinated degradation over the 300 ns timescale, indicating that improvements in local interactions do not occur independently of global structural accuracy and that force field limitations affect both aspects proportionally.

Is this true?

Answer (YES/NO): NO